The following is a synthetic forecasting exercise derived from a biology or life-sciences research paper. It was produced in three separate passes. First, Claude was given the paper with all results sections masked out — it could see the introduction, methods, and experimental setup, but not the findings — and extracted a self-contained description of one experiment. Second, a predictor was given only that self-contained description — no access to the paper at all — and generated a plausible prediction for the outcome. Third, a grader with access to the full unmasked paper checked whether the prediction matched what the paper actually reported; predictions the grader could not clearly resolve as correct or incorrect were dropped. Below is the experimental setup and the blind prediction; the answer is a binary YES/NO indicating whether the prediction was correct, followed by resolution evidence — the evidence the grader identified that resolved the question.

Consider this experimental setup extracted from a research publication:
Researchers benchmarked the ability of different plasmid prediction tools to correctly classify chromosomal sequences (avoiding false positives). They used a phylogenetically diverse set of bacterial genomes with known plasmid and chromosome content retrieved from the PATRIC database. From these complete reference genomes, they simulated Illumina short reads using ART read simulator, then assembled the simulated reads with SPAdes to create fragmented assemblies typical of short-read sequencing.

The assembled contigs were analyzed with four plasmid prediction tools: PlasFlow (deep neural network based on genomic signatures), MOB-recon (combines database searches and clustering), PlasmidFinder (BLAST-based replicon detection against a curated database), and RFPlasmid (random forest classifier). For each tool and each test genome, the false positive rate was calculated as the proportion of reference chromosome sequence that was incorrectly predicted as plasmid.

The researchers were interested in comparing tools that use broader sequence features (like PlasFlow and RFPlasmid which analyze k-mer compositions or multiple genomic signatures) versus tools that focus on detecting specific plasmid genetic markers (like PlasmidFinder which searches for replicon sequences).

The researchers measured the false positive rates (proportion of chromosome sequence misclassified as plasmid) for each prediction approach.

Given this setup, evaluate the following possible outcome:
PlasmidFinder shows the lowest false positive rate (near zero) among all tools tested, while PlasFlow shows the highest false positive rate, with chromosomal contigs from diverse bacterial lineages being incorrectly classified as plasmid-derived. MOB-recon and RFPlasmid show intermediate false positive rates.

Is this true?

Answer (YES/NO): NO